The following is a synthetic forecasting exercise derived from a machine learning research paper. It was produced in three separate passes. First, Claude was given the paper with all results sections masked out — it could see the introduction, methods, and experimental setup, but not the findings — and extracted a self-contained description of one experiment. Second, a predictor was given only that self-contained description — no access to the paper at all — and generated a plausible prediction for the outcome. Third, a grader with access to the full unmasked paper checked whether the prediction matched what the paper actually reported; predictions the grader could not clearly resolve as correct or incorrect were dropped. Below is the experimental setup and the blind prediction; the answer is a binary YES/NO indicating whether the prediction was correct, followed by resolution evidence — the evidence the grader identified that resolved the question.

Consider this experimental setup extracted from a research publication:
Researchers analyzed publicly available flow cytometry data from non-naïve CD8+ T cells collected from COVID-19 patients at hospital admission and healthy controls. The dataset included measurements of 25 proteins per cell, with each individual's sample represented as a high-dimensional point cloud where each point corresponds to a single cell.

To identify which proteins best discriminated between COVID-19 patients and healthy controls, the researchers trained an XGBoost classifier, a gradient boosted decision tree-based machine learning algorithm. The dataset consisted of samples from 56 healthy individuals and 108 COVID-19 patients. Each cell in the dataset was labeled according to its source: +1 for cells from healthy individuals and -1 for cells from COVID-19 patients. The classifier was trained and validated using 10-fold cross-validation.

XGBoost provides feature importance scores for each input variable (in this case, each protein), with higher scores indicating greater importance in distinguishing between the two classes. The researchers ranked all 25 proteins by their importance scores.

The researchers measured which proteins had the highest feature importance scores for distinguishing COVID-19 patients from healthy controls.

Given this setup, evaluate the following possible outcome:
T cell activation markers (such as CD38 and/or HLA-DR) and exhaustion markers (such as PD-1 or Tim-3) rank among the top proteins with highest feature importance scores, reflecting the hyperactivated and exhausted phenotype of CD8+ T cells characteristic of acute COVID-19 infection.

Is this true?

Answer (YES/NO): NO